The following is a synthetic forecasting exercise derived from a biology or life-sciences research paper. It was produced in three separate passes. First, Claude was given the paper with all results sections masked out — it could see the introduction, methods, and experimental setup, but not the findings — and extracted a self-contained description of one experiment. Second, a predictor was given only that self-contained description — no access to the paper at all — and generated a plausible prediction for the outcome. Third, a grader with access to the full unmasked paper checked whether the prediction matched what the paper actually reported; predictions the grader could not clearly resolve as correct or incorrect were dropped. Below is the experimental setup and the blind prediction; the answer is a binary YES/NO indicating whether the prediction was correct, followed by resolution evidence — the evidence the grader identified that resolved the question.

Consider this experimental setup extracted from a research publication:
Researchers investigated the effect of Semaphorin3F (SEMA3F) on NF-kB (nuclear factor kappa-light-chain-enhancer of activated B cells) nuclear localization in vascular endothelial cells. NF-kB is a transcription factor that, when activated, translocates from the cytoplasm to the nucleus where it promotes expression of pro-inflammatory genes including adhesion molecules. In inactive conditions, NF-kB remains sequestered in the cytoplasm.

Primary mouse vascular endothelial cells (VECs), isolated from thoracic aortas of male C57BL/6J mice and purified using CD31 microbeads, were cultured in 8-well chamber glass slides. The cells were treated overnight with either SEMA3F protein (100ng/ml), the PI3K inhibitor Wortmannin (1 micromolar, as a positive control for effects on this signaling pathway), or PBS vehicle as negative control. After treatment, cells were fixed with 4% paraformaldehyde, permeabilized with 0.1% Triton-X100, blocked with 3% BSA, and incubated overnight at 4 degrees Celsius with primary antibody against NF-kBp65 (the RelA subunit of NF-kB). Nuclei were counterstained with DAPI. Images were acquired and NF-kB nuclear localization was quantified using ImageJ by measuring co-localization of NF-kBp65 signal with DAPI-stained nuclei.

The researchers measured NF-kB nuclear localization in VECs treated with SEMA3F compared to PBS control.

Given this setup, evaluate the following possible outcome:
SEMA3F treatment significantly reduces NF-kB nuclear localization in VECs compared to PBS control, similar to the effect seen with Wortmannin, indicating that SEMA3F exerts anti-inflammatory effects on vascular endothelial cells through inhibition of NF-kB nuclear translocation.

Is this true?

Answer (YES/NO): YES